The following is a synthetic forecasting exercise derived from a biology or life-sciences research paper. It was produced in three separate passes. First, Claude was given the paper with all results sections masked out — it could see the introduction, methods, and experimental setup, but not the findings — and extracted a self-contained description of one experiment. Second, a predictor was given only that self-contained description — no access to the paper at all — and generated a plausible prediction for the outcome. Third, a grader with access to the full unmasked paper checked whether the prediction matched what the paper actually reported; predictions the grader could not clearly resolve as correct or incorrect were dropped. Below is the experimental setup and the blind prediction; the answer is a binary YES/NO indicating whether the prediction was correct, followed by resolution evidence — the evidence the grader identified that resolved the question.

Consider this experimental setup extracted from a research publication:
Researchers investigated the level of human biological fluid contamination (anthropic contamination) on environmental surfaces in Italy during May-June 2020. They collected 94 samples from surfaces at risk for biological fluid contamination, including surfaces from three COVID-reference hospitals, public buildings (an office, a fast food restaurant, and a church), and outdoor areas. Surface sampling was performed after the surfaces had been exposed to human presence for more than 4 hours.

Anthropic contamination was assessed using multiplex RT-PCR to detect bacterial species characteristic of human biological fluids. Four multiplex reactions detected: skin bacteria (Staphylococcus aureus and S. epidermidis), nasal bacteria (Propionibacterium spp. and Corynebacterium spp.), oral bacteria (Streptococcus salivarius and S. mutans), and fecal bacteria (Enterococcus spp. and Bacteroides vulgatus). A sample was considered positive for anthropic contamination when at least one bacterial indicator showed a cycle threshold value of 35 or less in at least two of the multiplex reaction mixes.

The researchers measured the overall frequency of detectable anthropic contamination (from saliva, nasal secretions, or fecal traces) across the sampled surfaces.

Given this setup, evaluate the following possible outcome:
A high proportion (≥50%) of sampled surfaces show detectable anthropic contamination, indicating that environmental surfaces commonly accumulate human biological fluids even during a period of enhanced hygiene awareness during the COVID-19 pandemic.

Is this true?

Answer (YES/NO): YES